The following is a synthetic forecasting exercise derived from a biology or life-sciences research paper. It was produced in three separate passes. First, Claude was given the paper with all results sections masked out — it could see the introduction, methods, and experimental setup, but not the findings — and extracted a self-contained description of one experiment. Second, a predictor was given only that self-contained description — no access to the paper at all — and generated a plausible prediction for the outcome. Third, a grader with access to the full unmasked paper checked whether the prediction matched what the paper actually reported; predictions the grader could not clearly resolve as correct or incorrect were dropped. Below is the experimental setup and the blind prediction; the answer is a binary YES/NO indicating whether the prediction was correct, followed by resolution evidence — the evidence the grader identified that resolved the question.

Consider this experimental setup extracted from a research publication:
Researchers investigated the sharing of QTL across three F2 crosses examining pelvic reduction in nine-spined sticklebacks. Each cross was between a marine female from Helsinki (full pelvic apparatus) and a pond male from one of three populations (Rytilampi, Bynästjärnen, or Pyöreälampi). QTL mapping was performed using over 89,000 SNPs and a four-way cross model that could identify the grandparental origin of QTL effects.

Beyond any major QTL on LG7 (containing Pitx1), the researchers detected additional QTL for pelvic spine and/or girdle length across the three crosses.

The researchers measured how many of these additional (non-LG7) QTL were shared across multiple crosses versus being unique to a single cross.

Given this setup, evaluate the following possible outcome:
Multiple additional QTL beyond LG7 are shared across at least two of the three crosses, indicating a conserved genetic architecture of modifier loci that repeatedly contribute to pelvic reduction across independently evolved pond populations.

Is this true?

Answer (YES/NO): NO